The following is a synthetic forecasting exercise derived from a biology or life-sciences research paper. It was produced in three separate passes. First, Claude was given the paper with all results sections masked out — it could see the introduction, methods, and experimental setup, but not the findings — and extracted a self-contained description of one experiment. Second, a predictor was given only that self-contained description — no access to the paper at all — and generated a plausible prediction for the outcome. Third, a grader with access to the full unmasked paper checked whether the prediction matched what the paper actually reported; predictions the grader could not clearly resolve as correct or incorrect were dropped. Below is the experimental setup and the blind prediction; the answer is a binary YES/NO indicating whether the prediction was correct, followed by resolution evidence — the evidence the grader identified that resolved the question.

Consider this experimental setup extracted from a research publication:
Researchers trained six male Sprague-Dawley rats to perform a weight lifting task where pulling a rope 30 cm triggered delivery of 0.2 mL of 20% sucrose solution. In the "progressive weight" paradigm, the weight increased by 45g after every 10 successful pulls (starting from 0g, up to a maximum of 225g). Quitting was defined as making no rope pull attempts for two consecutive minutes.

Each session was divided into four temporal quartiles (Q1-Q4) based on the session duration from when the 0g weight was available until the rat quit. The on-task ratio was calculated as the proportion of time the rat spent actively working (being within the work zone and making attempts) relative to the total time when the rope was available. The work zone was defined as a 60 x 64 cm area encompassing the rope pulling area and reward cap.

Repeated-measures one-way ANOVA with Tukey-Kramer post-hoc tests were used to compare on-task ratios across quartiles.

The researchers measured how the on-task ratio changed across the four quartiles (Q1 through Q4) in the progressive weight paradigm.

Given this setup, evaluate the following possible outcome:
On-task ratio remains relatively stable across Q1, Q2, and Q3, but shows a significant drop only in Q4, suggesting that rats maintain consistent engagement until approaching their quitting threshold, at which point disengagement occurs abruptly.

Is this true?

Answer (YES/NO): NO